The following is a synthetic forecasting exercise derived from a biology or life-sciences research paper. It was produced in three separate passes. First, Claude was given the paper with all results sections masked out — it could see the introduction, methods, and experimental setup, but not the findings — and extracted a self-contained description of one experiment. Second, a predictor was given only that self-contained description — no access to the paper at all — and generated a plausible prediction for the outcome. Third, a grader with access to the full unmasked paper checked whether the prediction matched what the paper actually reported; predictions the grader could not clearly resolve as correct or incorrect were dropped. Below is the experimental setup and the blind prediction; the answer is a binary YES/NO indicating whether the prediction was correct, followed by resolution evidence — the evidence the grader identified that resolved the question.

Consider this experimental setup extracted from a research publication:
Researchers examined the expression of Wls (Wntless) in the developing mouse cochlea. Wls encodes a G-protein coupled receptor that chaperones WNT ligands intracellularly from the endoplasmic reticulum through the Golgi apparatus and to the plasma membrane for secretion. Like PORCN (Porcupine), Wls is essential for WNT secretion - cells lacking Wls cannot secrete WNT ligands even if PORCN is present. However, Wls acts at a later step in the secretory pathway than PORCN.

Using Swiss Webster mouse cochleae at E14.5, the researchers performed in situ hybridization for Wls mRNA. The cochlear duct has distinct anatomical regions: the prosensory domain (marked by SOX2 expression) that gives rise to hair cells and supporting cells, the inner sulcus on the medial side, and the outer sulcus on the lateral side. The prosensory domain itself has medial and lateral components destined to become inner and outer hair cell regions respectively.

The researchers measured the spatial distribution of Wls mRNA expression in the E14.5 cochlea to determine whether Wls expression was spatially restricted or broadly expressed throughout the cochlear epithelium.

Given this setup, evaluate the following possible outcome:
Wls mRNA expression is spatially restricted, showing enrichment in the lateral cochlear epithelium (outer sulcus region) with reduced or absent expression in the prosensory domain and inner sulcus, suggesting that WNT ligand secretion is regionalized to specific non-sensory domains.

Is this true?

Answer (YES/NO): NO